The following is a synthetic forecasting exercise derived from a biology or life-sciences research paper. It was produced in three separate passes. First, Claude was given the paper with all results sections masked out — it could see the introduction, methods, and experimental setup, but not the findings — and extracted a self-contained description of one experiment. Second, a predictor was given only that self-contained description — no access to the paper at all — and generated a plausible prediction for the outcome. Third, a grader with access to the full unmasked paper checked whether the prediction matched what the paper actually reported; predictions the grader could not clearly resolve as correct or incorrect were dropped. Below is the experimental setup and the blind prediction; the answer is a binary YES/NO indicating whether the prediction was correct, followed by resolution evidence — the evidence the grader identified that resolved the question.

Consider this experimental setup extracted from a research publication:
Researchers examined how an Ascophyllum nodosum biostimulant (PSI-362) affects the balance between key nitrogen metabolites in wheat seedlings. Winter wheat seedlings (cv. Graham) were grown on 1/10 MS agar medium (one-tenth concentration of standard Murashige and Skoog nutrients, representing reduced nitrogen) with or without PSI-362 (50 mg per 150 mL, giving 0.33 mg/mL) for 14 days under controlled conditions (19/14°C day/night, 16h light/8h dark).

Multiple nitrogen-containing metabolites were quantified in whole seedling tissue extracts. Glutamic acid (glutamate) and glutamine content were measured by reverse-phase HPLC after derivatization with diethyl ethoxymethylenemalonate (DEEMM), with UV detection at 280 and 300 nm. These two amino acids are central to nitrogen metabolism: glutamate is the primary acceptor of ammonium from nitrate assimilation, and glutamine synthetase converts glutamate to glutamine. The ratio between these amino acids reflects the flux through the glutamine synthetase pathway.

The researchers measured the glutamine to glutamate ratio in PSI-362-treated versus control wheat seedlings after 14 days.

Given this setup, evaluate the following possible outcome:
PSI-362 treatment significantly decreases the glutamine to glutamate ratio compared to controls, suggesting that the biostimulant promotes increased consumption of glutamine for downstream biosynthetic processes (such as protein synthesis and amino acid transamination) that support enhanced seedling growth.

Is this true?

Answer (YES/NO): YES